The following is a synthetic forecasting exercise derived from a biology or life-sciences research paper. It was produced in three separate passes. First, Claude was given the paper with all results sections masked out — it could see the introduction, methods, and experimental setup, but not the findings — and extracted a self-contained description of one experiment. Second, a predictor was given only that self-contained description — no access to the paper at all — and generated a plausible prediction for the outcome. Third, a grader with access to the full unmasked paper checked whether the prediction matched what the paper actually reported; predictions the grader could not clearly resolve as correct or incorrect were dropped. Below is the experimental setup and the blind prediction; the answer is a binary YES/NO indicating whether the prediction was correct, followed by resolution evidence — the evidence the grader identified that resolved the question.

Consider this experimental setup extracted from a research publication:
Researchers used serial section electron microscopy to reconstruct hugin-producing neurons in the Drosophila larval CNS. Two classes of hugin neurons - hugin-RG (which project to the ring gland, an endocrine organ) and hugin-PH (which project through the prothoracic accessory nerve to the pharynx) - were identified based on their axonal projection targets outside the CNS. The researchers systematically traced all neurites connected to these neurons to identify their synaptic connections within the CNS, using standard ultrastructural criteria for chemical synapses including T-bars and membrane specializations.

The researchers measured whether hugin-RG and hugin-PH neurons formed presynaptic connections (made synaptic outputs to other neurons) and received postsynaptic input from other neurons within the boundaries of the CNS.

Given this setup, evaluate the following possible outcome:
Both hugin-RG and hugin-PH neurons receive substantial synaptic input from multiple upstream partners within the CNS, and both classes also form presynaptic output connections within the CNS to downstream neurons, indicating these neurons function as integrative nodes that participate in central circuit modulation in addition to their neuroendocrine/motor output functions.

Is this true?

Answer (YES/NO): NO